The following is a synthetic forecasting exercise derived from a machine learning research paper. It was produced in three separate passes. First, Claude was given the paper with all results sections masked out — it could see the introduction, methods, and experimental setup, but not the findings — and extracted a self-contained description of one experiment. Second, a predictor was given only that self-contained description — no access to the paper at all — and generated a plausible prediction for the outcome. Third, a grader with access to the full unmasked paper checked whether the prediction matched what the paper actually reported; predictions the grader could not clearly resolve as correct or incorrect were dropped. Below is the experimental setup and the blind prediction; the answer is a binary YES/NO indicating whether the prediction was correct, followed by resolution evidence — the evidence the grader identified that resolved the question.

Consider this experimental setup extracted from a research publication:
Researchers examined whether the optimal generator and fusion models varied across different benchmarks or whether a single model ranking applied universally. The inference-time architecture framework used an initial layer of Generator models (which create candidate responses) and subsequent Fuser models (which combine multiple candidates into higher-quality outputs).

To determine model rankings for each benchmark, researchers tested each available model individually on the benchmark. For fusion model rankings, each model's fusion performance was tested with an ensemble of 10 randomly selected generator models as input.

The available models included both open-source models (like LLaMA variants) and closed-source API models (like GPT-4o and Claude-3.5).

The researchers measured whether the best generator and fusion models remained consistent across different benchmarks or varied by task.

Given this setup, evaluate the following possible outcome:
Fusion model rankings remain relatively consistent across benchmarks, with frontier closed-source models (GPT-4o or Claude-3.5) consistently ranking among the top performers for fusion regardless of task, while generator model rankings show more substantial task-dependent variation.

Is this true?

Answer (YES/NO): NO